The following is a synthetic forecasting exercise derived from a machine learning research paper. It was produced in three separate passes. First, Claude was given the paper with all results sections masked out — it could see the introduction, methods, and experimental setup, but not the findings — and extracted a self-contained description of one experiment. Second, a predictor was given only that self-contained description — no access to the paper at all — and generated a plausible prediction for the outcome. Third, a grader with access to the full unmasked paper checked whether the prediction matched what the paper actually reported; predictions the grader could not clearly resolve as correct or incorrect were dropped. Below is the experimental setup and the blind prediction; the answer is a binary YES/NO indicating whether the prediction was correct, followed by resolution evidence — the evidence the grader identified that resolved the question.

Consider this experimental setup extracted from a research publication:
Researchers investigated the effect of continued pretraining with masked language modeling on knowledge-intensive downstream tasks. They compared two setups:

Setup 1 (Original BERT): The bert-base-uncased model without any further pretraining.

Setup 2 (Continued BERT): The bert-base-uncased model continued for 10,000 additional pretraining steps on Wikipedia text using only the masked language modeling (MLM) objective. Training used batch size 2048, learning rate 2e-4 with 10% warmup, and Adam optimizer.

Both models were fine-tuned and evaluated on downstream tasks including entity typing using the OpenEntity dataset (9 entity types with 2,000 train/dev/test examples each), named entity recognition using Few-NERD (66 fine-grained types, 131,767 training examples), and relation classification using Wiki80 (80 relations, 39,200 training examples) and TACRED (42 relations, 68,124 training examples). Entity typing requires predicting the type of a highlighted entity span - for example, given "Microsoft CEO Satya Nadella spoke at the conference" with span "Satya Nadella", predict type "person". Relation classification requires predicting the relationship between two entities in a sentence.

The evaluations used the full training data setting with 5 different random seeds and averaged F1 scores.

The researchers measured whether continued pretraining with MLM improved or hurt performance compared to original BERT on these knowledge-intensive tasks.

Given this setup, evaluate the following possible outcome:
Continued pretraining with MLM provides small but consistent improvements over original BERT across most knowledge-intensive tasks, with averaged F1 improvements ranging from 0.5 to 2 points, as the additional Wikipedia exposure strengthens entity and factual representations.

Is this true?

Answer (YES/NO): NO